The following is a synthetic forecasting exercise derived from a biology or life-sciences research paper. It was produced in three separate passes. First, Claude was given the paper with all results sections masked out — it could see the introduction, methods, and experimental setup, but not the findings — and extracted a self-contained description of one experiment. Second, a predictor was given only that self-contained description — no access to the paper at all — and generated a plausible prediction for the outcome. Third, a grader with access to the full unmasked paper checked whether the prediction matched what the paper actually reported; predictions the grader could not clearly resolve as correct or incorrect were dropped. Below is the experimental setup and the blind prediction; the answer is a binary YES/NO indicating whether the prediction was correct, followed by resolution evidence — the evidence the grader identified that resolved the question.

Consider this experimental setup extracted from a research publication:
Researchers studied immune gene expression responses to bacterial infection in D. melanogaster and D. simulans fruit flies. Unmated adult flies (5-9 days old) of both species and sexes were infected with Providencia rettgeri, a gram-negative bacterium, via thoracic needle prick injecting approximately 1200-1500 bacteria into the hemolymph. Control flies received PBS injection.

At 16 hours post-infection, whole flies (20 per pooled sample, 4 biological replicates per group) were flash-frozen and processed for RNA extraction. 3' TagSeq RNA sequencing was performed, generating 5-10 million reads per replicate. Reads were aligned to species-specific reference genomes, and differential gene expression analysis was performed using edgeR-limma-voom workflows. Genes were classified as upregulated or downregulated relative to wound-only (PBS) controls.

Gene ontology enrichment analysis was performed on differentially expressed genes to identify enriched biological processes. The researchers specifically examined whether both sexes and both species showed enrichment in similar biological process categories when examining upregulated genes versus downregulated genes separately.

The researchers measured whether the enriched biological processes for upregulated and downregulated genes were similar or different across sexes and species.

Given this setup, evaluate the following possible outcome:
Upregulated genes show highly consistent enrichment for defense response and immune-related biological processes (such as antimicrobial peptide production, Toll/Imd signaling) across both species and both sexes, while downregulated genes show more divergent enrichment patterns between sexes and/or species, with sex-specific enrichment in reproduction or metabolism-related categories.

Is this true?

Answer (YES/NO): YES